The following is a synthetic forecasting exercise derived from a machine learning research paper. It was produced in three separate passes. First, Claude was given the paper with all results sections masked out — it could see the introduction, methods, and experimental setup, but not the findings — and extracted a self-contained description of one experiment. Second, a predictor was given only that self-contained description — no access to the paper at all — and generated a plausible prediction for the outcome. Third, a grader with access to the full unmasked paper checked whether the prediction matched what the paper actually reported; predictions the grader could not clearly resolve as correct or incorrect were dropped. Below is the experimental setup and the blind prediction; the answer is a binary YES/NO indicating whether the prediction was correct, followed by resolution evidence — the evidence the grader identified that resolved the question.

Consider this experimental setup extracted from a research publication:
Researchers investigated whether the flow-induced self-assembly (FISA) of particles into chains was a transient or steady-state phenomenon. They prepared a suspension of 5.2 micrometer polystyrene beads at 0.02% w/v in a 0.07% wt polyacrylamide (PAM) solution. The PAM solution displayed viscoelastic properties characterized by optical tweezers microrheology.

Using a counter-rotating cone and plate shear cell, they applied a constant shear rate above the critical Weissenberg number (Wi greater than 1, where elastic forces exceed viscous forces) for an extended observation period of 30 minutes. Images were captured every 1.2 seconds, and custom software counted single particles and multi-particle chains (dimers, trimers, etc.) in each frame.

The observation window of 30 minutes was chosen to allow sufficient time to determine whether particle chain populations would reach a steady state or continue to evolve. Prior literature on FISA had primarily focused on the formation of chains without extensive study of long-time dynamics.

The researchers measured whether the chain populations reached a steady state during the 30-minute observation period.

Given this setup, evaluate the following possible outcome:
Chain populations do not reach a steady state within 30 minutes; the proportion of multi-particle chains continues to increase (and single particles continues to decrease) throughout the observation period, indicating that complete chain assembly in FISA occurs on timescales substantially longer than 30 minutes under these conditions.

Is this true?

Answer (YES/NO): NO